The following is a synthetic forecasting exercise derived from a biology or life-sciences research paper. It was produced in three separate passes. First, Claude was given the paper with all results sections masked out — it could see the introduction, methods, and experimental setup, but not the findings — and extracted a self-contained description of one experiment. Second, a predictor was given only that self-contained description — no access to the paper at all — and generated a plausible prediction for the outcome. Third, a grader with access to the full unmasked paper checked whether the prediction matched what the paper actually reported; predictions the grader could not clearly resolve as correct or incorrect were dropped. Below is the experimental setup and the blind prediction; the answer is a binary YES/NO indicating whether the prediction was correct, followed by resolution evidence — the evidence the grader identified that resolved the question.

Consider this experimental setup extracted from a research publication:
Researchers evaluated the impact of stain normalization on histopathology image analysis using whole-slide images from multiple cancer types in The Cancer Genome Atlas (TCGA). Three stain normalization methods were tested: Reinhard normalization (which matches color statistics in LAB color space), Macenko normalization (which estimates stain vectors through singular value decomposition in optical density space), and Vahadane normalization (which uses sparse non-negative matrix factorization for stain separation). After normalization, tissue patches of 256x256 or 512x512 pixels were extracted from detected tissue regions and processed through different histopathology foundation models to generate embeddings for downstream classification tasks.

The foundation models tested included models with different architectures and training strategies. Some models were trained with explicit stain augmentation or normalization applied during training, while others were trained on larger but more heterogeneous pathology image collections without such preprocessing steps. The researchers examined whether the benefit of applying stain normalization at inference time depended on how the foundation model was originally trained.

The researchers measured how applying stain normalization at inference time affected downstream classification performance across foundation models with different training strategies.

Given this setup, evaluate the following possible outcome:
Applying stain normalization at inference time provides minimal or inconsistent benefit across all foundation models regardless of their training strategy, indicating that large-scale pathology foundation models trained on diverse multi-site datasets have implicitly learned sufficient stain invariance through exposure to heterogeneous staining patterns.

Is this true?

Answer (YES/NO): NO